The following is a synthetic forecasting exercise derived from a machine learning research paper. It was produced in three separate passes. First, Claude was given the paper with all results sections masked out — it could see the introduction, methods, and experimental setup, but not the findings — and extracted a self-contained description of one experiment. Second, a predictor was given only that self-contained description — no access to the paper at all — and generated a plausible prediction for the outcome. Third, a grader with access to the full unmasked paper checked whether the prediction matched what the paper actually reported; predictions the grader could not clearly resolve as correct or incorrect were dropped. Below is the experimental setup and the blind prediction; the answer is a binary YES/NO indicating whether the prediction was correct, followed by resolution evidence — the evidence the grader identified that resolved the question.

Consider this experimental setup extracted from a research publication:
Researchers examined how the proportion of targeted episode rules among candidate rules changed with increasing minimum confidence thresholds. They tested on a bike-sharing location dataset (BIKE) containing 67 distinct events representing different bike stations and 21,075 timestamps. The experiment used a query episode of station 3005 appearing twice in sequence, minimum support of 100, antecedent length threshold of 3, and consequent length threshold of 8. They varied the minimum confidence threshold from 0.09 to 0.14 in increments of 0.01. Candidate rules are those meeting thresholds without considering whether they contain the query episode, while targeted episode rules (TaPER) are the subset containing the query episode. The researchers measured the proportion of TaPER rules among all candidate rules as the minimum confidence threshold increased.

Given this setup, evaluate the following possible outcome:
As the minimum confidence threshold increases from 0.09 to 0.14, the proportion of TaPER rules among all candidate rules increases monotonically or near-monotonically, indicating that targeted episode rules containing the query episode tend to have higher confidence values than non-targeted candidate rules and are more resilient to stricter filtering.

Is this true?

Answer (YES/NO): NO